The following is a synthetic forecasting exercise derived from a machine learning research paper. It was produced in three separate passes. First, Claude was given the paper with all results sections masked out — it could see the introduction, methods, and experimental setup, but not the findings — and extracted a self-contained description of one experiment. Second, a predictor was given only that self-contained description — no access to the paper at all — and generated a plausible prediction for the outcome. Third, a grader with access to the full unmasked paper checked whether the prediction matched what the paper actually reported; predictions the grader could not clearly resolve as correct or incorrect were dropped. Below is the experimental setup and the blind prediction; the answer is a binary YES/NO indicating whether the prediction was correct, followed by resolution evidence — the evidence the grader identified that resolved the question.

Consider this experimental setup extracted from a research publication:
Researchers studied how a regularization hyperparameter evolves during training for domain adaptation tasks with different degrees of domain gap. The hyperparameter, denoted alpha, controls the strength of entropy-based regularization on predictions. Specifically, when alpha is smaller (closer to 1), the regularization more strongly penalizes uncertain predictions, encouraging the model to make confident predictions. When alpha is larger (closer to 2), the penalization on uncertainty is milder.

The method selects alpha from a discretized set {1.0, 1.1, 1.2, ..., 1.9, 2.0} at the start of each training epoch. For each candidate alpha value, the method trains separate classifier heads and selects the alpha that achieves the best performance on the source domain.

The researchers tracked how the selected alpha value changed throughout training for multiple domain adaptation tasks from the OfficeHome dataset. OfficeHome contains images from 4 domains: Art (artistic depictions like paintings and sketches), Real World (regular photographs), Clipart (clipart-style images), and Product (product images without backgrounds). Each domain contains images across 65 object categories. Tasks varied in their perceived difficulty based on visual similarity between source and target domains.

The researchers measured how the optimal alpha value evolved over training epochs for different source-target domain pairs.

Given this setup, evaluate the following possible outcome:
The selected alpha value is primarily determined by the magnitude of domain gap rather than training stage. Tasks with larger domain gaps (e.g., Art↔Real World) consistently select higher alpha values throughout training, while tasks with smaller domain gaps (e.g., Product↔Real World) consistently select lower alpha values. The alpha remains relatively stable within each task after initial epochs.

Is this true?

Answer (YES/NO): NO